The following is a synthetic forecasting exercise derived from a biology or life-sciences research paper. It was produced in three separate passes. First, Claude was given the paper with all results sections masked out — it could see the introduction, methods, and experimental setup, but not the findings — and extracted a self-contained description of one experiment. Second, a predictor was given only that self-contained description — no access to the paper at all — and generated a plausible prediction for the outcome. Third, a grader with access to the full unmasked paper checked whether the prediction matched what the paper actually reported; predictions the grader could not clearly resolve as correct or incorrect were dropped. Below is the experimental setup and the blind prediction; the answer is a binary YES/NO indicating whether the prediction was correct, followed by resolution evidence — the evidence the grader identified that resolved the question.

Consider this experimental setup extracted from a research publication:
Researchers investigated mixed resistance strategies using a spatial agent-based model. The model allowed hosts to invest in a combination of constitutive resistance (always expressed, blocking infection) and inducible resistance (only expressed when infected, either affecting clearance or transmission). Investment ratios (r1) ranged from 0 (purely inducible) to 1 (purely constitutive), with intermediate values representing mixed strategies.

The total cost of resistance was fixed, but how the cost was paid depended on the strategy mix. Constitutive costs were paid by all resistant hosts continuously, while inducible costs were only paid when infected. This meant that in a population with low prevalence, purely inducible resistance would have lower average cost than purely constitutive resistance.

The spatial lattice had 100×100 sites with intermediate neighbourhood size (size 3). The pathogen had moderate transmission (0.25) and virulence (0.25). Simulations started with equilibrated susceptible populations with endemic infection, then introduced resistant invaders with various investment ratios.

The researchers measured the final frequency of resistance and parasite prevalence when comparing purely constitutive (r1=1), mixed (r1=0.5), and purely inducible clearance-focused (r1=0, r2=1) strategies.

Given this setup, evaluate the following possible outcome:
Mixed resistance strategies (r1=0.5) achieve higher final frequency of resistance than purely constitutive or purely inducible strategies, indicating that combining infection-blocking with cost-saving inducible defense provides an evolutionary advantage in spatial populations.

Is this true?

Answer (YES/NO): YES